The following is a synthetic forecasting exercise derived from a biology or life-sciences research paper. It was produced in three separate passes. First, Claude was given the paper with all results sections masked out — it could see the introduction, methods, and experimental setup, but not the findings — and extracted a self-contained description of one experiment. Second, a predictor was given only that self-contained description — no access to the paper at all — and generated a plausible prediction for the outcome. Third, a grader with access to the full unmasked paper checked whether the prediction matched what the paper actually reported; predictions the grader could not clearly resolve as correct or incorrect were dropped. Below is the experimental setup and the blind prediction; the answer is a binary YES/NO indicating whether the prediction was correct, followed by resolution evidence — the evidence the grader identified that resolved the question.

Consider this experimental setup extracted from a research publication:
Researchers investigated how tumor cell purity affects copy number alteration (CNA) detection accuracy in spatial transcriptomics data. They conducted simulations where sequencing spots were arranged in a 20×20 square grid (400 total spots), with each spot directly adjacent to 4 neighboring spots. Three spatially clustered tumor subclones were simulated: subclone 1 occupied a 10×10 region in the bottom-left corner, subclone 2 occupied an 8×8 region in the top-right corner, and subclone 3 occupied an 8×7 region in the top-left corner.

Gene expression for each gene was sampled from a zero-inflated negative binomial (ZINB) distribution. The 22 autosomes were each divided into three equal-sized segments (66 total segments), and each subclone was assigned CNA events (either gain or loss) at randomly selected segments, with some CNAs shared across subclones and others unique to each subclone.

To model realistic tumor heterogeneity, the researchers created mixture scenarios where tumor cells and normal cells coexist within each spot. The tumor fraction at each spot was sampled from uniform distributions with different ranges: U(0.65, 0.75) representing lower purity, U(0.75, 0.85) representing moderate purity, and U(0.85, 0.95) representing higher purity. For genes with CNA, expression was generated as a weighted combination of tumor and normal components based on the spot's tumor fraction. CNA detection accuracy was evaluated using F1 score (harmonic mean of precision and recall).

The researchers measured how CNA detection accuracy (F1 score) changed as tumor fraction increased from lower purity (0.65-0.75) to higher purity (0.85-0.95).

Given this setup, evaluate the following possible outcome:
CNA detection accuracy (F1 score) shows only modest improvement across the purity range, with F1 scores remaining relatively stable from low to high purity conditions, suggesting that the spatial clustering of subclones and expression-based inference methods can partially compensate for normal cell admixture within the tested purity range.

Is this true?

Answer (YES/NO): NO